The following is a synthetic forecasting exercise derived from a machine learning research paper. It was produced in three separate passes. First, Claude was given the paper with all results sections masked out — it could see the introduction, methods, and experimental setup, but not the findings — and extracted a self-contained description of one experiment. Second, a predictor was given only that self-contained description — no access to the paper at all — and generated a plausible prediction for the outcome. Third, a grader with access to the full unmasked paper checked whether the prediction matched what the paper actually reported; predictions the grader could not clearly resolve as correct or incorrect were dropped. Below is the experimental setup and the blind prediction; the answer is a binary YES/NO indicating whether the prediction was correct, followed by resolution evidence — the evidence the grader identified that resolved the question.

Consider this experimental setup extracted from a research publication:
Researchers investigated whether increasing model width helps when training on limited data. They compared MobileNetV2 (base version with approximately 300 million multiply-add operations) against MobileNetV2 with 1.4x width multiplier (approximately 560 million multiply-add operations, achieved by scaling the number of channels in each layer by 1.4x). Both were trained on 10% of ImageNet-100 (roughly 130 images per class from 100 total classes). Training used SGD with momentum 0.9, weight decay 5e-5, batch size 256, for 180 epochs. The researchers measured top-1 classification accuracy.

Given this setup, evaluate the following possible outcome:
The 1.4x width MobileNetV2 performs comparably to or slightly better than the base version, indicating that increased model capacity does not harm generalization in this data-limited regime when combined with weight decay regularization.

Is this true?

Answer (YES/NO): YES